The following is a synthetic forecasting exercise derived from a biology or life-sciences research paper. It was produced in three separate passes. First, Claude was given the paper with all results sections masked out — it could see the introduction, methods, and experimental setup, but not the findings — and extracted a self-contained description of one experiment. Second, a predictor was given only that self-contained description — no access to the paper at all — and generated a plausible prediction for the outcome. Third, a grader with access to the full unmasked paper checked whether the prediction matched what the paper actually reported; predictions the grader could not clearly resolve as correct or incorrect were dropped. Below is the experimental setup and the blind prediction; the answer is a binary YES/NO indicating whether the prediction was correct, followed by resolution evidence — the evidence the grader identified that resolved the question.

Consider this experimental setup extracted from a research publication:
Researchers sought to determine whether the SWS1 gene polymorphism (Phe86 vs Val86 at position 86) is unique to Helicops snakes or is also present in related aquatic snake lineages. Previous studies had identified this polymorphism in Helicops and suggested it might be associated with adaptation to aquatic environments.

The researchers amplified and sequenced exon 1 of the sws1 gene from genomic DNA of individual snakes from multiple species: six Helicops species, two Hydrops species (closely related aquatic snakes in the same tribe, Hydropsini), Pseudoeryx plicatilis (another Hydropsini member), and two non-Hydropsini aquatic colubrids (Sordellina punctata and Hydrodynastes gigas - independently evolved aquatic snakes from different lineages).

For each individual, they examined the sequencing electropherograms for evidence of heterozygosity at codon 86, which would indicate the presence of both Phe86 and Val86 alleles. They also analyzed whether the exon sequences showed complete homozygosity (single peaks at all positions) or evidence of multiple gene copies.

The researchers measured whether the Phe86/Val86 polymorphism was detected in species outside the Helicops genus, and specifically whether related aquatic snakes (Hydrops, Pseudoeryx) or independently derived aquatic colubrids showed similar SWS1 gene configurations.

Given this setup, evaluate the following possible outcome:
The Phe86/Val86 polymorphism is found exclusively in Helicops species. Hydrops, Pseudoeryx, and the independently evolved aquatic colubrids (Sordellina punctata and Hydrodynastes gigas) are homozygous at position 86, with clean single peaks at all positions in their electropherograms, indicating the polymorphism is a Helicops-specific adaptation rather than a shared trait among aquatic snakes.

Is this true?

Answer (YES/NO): YES